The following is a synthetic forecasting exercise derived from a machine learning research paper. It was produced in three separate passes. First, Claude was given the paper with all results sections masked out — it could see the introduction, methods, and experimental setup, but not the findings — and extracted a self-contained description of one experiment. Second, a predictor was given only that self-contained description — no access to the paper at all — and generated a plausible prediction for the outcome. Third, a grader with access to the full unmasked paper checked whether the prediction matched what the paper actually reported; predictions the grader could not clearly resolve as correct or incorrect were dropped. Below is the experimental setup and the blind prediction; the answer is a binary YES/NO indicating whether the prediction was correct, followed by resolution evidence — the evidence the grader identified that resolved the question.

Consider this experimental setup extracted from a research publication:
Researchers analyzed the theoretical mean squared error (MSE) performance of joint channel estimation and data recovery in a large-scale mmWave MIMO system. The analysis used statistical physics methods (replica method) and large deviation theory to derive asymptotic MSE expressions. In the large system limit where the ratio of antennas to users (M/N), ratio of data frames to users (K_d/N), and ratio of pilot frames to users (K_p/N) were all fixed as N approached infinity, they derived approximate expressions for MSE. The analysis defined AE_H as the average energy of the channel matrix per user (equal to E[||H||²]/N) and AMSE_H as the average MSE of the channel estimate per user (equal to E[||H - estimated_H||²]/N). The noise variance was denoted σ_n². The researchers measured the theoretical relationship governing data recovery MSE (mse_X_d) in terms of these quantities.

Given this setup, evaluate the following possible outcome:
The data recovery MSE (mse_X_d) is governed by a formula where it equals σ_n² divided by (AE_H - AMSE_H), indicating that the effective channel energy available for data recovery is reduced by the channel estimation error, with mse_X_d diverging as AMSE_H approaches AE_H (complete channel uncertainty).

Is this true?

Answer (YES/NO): YES